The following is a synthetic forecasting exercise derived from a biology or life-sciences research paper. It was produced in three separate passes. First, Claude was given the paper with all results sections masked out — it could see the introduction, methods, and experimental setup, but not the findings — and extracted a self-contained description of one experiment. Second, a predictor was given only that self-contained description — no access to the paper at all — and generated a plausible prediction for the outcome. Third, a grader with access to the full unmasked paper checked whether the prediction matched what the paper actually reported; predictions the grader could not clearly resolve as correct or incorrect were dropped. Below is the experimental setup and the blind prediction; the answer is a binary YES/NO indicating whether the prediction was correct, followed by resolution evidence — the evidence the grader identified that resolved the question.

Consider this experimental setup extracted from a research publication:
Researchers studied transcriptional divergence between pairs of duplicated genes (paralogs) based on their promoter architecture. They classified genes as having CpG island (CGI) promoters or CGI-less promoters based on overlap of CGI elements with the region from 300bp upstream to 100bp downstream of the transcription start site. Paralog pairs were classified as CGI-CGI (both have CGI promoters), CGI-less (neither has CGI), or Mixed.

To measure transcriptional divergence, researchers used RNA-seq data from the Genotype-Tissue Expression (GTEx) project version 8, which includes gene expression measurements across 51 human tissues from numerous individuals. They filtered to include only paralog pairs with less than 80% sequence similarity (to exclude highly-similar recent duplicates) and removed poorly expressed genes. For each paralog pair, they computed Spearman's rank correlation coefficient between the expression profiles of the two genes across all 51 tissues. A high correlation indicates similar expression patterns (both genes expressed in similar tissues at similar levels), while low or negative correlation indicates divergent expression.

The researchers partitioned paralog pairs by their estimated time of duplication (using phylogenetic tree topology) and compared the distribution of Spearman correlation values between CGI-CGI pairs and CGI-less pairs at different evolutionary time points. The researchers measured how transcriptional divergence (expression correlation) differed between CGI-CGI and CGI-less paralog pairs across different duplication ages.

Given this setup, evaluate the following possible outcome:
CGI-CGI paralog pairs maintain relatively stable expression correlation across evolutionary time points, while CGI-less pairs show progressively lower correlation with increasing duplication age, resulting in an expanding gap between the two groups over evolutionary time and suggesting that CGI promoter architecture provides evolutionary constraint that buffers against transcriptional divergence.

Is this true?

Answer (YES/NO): NO